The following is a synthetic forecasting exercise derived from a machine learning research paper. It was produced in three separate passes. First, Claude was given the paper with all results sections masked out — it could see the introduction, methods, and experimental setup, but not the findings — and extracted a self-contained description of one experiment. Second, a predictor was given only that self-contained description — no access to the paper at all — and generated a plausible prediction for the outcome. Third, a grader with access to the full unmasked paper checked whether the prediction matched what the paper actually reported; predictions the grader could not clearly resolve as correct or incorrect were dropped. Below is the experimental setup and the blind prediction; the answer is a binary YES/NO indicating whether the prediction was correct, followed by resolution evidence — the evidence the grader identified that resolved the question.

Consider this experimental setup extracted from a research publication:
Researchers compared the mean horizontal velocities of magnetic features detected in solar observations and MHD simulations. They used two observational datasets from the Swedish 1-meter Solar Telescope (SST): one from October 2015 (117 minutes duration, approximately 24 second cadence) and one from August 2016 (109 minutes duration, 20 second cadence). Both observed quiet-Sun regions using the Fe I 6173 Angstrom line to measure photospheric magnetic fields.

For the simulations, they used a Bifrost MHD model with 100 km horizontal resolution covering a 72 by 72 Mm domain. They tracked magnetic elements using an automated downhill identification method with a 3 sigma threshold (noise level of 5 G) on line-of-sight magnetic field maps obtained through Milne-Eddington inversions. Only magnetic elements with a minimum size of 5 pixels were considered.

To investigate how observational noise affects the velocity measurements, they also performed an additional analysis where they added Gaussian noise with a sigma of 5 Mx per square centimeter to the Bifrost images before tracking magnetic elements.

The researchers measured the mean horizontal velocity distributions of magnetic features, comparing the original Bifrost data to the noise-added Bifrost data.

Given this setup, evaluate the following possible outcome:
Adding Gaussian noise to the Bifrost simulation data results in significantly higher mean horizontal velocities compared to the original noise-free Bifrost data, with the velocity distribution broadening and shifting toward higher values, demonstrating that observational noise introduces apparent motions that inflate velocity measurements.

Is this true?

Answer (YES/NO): NO